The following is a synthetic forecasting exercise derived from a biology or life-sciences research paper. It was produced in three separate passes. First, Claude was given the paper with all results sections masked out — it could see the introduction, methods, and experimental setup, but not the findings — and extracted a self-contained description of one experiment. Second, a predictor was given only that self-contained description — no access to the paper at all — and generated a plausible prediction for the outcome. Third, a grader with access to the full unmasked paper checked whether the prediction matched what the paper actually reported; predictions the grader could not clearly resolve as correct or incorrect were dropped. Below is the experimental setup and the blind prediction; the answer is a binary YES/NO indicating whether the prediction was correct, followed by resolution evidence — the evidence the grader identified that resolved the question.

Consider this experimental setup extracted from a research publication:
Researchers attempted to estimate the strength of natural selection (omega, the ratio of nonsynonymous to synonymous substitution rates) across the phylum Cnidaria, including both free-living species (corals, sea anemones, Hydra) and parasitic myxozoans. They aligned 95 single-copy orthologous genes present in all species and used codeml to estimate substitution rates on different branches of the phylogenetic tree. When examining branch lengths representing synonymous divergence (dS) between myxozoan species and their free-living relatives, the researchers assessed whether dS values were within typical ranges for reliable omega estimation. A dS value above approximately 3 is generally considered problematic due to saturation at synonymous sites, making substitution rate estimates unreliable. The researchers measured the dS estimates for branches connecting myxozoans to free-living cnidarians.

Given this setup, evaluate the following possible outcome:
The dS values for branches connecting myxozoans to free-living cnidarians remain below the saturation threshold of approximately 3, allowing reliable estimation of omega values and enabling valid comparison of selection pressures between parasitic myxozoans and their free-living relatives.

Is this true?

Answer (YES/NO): NO